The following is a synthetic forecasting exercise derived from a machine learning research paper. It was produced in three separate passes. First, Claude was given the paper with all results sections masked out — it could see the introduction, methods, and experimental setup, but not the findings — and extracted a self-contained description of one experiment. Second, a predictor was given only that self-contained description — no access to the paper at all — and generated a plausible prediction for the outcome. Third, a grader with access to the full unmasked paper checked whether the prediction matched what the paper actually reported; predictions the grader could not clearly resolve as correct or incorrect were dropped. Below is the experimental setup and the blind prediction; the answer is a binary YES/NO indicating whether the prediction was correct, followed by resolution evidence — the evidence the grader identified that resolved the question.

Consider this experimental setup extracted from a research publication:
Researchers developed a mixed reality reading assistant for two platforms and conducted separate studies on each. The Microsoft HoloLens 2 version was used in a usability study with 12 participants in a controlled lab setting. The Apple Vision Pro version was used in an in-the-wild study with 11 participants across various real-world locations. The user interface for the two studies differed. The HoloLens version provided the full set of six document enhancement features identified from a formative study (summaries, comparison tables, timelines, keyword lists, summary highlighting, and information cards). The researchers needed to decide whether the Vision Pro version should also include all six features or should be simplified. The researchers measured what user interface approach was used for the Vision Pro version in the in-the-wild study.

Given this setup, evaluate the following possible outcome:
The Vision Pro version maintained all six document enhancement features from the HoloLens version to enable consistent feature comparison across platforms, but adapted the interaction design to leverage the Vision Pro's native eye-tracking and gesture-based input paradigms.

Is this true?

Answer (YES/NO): NO